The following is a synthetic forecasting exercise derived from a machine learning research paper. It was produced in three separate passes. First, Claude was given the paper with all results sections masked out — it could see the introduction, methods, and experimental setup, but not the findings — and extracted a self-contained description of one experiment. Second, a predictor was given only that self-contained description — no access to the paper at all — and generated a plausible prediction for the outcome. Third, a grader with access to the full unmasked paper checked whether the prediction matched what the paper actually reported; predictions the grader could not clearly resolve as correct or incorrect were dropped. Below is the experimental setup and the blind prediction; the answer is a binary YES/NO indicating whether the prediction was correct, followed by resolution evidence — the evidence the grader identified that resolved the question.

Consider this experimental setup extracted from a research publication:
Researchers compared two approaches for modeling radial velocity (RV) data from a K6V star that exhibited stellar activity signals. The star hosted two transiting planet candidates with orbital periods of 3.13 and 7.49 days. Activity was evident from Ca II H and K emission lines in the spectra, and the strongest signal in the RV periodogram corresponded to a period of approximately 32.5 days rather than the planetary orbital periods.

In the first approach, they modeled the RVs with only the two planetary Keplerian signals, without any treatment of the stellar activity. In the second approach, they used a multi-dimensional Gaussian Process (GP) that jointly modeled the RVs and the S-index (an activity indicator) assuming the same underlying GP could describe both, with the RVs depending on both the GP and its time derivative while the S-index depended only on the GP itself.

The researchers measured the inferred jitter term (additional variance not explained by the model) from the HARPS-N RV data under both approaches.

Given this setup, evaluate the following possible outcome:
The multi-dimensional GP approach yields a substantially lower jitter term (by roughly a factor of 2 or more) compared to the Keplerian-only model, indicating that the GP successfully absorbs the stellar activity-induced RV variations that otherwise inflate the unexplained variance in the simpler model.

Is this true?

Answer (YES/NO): YES